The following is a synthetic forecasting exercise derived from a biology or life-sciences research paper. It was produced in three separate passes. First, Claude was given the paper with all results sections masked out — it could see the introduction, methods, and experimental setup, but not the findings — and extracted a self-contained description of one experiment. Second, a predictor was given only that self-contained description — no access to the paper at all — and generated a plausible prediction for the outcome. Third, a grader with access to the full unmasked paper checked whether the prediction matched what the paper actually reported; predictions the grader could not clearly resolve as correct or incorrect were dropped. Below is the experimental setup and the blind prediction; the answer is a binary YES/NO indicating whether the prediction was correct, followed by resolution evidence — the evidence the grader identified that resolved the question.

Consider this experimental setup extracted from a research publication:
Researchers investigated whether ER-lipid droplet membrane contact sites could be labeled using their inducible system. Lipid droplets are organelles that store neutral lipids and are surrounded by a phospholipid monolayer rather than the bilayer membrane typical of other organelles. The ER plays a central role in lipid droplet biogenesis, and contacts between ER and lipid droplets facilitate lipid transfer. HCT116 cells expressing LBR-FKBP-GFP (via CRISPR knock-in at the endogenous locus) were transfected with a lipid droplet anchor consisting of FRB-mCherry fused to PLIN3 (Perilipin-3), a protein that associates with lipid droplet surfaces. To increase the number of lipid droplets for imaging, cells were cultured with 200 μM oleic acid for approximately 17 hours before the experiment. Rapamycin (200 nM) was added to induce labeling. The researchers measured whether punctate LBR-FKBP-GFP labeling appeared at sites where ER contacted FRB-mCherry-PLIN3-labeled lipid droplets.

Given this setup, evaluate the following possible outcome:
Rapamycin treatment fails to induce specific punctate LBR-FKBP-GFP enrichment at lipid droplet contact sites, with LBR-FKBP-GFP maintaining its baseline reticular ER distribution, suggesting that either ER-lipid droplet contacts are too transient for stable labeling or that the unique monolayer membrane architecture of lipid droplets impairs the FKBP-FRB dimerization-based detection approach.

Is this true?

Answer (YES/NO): NO